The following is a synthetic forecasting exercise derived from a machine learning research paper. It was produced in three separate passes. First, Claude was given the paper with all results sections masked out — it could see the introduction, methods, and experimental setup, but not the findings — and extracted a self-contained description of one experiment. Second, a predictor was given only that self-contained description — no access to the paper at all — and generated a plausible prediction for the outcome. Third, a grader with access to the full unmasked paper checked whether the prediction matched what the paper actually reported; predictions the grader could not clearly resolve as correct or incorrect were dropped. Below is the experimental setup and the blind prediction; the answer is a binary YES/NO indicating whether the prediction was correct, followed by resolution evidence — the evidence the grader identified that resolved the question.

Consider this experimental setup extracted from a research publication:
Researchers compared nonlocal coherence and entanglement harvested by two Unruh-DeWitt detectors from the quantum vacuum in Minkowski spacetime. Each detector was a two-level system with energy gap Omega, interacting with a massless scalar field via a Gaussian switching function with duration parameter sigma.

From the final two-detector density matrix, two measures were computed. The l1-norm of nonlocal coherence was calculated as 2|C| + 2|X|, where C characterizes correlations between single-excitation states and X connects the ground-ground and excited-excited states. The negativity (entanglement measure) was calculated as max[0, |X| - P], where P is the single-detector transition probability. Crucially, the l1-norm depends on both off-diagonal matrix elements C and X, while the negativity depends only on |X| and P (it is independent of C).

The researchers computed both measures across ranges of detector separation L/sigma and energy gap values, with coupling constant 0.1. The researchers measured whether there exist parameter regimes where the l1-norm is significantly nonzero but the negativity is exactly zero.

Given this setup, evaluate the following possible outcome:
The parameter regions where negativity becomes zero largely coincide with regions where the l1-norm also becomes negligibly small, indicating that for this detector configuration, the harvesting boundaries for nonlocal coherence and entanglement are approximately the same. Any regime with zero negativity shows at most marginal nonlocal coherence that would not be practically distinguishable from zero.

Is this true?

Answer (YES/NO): NO